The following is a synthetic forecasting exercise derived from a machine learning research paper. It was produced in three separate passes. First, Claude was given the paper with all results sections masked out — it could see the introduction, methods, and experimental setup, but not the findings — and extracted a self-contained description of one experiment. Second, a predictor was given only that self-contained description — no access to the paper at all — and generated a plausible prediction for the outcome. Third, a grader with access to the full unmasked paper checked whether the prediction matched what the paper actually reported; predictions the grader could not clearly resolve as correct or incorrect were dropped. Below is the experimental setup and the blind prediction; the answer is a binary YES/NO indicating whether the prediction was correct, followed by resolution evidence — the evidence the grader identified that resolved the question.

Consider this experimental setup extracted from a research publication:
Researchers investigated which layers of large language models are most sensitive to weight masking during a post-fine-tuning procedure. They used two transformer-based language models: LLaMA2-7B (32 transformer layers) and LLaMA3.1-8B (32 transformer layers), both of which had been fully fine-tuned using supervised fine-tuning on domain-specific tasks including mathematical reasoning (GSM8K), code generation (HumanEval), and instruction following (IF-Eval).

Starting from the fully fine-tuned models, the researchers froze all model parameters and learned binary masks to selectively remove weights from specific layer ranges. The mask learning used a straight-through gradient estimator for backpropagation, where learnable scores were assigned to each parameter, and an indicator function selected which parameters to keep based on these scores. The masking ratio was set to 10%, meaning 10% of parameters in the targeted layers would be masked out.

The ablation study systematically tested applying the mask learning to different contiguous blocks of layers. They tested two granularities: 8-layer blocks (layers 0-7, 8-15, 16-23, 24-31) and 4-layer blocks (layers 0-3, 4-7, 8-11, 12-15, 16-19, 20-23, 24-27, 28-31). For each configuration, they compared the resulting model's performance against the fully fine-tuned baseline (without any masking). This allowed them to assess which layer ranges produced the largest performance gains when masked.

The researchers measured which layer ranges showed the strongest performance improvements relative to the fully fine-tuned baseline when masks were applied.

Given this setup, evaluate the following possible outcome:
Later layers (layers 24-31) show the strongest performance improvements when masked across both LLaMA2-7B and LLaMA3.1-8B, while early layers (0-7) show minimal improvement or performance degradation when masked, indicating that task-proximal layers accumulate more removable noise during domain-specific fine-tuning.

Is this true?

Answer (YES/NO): NO